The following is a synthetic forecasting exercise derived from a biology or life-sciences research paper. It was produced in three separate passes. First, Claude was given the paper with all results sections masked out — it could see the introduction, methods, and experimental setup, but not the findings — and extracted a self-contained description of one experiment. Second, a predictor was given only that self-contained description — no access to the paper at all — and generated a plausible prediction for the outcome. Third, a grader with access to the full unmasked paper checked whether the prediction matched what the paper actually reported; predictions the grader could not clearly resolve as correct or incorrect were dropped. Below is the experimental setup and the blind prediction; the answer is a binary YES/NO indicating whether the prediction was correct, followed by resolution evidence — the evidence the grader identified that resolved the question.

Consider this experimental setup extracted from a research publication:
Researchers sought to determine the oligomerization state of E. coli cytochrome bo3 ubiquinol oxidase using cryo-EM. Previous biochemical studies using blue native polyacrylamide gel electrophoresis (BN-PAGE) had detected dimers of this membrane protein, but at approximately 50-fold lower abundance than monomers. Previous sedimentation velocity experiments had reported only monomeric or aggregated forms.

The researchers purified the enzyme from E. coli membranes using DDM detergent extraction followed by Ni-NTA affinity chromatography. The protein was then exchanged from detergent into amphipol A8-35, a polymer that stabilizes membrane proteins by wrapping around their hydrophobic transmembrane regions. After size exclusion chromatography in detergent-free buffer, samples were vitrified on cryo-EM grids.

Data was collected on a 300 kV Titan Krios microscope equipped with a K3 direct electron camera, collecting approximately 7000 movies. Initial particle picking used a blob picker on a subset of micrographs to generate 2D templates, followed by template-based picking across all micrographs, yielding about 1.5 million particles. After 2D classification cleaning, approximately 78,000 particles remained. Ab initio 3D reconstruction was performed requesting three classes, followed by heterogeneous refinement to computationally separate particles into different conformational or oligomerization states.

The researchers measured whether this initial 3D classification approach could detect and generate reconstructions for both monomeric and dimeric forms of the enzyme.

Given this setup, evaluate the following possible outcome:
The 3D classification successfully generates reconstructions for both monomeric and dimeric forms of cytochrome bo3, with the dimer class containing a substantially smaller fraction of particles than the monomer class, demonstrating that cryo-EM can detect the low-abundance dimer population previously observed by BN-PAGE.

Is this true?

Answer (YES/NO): NO